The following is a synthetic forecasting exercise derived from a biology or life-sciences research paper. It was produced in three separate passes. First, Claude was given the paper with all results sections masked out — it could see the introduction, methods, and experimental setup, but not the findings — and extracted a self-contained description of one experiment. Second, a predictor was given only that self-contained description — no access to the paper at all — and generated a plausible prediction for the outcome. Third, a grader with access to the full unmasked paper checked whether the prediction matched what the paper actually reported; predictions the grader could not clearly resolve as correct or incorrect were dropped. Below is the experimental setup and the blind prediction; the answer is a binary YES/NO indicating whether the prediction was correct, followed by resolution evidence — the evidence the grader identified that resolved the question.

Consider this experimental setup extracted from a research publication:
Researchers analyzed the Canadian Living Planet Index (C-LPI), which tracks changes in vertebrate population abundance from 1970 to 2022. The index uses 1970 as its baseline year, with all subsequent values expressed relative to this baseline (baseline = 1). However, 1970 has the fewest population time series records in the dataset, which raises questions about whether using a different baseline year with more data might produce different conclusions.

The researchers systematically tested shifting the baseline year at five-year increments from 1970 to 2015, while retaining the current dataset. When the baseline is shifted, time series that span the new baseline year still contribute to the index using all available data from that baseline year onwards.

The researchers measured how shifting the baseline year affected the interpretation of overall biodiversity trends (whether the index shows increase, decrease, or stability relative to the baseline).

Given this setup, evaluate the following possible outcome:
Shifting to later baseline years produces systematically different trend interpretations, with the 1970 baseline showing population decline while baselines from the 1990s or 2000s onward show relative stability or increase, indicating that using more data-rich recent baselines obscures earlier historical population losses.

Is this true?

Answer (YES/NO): NO